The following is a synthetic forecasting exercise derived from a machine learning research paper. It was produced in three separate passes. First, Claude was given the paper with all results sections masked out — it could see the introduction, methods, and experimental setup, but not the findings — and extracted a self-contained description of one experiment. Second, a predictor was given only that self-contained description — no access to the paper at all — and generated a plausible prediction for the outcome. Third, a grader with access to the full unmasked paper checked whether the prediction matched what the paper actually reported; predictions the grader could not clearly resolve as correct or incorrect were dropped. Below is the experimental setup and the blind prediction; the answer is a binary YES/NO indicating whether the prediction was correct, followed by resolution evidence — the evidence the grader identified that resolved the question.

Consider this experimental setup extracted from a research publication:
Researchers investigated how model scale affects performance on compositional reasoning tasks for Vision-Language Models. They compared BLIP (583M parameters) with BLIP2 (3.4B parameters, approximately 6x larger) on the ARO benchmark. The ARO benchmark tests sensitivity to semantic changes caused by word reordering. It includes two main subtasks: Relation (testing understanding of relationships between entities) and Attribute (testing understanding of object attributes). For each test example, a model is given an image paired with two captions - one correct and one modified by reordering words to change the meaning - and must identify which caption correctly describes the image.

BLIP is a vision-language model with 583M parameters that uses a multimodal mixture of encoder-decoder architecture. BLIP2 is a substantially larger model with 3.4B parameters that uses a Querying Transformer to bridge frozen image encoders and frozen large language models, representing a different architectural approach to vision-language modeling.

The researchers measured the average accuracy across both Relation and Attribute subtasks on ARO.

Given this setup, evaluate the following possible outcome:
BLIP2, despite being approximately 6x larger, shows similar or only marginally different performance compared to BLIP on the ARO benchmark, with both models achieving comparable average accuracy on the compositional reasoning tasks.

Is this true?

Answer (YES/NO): NO